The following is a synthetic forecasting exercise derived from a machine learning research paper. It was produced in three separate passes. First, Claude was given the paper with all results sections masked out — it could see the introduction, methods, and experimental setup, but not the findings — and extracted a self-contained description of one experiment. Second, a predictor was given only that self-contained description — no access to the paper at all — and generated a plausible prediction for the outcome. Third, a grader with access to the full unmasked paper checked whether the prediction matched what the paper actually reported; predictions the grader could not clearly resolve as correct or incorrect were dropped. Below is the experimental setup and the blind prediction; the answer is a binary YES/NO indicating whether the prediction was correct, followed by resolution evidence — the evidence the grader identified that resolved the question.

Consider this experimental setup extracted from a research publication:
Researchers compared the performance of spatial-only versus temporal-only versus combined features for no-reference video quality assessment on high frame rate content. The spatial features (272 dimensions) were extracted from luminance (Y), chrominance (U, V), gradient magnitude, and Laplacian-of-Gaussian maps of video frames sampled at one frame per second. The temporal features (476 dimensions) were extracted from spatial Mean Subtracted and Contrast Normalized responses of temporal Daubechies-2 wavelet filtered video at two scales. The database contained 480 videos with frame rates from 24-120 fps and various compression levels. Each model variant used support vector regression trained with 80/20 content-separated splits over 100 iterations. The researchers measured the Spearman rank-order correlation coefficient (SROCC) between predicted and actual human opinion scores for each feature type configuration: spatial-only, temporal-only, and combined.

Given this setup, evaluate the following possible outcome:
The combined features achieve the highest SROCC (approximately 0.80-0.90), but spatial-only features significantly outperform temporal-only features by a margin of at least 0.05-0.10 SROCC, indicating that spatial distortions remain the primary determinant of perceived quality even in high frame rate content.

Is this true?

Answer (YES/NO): NO